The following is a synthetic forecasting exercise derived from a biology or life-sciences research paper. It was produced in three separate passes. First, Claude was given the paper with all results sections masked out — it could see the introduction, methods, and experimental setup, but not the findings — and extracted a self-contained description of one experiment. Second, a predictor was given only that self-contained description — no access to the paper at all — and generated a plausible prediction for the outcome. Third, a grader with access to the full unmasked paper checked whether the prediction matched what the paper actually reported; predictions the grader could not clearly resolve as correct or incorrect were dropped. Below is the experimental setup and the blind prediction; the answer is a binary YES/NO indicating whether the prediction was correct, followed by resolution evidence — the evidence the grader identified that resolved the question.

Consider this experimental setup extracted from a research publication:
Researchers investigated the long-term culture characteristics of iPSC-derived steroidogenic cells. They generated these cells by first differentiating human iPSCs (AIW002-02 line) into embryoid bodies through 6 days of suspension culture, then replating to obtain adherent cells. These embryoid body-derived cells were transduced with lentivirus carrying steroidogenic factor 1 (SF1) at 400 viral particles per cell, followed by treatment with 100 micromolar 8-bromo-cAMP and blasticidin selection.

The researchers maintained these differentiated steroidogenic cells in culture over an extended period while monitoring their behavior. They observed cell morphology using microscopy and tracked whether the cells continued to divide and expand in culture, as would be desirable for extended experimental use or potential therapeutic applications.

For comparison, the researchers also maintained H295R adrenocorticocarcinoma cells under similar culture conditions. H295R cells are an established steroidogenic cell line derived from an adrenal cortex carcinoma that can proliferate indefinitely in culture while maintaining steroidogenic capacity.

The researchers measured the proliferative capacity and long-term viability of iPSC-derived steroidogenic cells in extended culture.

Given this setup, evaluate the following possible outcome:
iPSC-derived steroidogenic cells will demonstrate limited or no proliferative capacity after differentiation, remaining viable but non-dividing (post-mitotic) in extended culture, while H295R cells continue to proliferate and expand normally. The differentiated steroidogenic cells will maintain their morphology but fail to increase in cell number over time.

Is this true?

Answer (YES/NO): NO